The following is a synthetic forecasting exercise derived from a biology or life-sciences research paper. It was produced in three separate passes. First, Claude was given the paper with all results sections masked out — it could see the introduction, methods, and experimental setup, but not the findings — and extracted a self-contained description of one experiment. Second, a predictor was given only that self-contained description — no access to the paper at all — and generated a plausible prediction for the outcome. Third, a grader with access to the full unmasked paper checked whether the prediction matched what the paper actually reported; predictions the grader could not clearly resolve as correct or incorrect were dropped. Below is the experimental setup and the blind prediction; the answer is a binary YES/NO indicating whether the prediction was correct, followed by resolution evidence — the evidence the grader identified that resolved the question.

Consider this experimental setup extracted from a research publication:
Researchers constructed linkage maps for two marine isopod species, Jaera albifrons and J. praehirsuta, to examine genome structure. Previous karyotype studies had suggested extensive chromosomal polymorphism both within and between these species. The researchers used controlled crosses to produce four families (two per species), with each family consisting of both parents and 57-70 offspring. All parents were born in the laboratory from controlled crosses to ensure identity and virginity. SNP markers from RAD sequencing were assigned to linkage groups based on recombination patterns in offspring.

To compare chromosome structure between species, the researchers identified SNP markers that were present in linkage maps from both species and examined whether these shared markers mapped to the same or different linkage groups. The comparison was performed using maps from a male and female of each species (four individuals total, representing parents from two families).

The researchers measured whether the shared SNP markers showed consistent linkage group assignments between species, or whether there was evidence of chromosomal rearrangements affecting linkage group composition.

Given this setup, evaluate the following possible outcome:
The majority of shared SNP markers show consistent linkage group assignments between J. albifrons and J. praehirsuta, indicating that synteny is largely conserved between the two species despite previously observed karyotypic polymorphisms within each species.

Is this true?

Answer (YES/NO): NO